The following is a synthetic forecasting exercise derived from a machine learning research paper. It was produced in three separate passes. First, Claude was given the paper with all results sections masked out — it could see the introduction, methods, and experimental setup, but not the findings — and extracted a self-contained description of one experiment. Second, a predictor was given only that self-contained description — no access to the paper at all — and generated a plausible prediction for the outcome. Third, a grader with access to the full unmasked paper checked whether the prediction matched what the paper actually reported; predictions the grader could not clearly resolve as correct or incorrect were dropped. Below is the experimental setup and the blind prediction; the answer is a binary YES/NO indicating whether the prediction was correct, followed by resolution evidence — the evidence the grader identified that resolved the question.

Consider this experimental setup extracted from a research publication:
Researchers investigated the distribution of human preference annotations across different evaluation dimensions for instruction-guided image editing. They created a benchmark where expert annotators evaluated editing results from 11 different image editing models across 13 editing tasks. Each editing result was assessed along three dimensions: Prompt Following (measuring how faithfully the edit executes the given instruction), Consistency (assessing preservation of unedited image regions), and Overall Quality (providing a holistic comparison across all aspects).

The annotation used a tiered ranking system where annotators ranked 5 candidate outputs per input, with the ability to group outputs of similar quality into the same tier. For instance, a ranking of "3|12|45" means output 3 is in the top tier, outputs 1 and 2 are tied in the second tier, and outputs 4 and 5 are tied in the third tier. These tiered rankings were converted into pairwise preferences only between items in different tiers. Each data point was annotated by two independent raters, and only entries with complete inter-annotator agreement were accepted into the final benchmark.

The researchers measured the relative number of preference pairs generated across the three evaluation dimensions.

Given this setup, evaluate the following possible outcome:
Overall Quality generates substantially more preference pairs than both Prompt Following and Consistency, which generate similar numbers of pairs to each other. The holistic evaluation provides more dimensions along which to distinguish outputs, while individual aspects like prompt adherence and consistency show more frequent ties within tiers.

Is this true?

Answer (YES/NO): YES